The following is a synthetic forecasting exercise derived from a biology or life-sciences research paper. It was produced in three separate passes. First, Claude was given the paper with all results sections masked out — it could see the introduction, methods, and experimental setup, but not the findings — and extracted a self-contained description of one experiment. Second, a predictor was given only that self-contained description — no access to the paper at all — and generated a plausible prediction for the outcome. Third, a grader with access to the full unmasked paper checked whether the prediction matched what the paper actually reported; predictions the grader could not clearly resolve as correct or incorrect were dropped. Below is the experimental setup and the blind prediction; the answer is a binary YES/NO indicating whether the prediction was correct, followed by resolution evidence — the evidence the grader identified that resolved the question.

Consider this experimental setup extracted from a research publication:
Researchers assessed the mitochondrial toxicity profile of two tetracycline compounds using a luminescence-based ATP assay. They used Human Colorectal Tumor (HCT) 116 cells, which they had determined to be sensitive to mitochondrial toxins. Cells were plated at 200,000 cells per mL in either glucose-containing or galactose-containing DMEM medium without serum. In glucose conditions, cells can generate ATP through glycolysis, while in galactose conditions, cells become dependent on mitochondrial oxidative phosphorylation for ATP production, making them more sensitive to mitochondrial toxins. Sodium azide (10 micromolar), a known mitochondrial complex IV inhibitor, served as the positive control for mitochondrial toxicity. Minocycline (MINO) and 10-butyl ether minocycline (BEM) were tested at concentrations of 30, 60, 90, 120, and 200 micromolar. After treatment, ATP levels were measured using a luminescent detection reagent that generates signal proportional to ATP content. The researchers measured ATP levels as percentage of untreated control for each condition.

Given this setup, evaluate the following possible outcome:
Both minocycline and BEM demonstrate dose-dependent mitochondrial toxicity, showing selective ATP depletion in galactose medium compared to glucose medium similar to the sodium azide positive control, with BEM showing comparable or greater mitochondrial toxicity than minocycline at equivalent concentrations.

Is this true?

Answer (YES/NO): NO